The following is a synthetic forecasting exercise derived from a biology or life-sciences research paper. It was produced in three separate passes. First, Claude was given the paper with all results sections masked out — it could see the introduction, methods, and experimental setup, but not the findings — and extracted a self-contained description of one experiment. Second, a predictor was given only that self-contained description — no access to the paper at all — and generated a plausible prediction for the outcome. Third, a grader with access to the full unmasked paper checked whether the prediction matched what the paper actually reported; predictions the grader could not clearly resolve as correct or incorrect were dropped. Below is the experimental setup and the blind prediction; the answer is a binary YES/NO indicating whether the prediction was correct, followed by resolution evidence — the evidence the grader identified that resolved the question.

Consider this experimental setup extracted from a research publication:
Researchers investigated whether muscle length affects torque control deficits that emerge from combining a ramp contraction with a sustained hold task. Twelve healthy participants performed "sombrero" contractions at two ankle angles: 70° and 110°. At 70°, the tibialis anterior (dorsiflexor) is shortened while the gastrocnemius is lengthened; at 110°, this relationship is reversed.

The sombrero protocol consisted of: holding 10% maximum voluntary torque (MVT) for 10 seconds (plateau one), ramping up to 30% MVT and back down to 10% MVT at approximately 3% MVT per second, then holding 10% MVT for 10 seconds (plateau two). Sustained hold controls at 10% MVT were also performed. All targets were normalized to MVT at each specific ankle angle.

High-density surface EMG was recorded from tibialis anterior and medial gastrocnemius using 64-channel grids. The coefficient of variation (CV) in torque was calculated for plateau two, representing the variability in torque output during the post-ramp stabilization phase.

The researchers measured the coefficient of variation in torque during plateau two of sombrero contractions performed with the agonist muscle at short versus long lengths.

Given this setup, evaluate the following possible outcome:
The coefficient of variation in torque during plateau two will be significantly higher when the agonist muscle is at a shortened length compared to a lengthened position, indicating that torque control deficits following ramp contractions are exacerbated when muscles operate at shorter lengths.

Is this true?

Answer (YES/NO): YES